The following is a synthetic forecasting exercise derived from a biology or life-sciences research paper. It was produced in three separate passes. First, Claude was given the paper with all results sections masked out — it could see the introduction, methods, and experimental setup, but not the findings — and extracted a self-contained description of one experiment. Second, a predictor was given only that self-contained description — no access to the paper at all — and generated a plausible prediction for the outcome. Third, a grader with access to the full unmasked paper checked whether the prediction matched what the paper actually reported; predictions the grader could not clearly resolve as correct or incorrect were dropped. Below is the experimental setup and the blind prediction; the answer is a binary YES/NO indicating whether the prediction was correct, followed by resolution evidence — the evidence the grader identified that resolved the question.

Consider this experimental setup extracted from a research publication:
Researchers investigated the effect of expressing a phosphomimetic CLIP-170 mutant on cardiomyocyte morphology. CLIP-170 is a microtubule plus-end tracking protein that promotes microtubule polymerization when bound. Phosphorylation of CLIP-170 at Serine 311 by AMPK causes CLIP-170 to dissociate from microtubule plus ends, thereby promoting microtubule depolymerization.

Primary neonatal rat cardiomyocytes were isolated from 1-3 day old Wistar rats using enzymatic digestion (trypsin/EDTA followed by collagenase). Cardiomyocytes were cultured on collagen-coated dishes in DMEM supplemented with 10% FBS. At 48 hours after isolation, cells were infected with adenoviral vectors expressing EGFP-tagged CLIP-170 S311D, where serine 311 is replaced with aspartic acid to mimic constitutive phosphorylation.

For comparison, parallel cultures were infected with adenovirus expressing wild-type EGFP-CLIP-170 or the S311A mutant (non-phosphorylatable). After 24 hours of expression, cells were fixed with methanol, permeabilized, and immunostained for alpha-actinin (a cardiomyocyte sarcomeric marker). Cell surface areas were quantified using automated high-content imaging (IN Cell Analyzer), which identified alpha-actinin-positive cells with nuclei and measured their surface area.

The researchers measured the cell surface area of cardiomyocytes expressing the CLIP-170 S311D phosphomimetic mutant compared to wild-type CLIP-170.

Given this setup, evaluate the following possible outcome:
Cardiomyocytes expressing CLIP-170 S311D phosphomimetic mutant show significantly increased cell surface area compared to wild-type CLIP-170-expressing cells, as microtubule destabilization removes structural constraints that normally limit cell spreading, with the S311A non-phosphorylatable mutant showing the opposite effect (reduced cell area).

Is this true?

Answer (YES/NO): NO